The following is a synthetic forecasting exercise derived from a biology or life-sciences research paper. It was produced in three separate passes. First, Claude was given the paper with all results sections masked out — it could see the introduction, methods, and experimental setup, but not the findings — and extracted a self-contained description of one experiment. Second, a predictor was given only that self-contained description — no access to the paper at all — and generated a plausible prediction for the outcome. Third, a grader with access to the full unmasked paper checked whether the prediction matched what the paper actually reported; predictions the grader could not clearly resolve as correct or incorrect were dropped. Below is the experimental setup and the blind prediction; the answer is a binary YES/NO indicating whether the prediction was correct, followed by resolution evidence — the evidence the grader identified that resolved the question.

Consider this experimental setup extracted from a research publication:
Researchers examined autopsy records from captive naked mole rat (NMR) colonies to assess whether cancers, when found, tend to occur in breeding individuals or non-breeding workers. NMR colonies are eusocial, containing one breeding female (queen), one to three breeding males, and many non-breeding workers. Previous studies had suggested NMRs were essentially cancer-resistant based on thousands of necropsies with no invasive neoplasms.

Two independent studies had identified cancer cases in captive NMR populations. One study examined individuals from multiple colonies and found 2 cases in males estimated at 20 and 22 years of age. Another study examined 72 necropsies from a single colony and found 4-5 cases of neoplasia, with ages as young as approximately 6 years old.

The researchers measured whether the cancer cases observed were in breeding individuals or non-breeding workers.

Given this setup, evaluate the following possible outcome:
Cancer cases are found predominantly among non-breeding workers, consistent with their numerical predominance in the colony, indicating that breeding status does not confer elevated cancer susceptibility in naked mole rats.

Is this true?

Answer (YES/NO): YES